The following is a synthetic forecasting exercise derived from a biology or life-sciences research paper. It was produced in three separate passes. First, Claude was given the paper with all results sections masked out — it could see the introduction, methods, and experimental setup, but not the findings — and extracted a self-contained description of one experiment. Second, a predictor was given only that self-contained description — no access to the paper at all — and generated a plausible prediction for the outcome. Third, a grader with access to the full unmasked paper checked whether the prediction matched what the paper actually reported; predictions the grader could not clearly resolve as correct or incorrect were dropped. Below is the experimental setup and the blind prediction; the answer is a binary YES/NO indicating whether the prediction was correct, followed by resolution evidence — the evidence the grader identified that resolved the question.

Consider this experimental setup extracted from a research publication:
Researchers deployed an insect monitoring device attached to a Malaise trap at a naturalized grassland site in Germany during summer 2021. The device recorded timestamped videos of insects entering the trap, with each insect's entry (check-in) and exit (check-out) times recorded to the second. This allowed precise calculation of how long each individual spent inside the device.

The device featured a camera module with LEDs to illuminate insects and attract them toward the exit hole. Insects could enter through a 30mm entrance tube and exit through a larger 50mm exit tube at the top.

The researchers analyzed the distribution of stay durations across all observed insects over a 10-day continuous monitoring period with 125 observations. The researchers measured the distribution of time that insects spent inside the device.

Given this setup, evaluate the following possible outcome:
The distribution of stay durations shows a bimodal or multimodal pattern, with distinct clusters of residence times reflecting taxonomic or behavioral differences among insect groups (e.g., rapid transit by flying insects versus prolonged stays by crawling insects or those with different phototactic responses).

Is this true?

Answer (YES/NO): NO